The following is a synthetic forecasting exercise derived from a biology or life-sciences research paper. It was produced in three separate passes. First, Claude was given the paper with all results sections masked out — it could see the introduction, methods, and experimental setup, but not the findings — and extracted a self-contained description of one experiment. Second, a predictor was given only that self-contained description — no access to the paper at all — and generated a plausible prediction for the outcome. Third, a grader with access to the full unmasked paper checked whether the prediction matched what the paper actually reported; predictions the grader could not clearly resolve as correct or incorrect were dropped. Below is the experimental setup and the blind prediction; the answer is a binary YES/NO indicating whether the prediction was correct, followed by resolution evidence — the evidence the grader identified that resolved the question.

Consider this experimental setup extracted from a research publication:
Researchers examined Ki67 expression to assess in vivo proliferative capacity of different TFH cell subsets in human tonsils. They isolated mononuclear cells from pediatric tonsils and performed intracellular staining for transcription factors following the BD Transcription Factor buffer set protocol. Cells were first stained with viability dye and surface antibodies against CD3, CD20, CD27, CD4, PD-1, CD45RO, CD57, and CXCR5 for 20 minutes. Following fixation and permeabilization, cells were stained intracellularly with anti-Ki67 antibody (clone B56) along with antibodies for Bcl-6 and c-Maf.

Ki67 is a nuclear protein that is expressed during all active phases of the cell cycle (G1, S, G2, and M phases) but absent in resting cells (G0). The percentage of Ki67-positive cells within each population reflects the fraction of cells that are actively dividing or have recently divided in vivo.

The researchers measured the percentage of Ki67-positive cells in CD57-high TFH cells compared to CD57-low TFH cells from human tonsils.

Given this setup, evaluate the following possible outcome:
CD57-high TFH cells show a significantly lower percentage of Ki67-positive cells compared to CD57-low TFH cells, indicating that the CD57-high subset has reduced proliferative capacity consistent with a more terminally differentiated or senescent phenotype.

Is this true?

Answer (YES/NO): NO